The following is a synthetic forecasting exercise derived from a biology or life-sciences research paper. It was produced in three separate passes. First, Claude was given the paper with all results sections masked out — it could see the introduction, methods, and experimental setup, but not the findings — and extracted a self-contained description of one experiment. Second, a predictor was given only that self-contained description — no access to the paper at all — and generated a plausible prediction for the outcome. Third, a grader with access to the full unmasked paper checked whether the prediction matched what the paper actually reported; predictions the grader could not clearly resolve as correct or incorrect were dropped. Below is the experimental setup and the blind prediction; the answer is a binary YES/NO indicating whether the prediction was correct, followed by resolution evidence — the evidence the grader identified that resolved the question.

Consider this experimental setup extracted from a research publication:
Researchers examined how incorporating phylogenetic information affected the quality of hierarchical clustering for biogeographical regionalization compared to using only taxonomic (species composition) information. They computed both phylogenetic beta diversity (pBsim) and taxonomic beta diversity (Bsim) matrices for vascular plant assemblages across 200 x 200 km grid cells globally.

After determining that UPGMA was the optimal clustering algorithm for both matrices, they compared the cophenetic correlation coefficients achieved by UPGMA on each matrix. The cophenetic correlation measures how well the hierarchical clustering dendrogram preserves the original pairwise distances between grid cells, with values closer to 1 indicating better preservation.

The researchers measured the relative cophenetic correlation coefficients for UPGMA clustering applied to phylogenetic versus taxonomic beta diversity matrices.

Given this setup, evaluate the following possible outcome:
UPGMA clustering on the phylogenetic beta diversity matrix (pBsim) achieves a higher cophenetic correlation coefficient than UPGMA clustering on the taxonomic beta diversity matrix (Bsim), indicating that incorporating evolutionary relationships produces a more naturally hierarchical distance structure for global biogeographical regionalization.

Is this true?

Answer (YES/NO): NO